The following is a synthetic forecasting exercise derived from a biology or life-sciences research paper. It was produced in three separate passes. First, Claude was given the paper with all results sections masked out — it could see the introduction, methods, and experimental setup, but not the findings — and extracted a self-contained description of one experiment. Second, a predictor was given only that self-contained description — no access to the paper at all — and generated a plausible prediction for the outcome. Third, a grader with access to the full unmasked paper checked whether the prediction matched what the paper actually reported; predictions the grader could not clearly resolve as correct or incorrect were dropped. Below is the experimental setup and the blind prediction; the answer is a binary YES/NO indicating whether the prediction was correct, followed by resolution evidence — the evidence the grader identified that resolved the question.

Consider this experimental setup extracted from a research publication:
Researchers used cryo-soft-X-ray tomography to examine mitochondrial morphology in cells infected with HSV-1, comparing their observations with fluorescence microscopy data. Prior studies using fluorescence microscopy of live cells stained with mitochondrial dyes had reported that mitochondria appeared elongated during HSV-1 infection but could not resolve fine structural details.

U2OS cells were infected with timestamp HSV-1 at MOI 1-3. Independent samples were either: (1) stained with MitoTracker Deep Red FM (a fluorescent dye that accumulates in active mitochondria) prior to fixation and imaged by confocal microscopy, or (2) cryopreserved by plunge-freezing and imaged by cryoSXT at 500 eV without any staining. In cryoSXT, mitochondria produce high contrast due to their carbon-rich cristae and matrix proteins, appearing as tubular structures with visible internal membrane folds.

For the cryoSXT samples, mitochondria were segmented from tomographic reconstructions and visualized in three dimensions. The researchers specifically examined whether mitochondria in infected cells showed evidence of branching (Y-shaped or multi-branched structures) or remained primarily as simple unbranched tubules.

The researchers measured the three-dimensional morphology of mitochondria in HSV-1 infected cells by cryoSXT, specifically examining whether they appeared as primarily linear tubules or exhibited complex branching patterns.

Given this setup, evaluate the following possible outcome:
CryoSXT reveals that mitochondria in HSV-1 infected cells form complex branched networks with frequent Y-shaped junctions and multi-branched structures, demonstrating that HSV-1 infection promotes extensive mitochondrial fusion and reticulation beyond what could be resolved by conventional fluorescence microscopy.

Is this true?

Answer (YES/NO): YES